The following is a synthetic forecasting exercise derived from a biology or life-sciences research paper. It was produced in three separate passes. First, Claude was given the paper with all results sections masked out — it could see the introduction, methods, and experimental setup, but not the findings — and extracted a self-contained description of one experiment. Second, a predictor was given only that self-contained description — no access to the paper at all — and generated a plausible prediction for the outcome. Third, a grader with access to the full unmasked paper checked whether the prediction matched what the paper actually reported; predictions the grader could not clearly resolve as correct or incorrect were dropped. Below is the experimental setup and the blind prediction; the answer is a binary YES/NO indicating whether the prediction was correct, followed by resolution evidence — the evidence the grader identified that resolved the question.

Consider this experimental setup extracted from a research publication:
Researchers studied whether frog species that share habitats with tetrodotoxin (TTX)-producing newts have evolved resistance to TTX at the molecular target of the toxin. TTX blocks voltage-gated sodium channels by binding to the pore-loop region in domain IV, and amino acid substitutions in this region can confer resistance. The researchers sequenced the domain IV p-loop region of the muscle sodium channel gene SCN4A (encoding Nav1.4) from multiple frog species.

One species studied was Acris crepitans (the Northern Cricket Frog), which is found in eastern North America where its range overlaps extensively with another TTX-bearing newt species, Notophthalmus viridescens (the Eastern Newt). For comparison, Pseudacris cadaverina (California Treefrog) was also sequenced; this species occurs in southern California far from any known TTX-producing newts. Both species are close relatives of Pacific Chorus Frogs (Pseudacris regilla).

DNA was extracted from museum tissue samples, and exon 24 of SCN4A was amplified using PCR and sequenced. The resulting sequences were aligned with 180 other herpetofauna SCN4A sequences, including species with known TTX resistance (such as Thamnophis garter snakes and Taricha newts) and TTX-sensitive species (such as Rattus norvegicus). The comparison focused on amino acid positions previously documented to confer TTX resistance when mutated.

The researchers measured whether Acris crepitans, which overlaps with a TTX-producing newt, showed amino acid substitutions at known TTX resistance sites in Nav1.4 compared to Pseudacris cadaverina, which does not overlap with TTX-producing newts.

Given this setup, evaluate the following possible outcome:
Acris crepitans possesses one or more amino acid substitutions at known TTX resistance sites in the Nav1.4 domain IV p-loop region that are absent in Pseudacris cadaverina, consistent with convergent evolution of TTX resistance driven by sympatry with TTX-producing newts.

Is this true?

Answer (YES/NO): NO